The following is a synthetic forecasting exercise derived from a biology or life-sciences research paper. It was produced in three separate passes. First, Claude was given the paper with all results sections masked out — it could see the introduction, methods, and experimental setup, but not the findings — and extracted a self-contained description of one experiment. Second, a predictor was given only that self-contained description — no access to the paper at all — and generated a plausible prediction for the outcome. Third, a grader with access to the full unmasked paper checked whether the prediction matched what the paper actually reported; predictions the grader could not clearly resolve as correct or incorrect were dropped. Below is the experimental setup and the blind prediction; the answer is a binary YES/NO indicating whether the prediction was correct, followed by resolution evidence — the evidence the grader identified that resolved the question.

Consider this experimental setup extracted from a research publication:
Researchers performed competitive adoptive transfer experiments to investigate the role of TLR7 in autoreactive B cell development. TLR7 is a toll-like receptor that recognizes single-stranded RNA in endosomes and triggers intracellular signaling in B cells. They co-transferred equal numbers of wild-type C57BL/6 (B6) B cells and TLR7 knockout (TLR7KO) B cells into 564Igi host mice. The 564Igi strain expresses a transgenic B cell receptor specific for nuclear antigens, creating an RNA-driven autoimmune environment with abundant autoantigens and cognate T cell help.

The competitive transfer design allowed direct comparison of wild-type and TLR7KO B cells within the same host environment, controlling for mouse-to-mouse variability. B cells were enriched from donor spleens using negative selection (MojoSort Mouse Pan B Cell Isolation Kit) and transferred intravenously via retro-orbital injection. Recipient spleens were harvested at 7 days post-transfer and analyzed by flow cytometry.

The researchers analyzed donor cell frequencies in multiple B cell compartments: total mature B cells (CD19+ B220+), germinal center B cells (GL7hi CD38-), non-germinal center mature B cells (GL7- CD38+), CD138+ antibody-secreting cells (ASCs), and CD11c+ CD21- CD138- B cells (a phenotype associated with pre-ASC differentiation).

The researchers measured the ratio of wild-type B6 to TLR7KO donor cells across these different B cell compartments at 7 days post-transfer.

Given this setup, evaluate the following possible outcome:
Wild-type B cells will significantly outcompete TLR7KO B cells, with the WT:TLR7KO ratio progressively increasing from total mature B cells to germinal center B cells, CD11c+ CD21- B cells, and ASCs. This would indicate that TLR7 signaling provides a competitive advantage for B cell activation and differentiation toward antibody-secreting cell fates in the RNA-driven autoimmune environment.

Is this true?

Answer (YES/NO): YES